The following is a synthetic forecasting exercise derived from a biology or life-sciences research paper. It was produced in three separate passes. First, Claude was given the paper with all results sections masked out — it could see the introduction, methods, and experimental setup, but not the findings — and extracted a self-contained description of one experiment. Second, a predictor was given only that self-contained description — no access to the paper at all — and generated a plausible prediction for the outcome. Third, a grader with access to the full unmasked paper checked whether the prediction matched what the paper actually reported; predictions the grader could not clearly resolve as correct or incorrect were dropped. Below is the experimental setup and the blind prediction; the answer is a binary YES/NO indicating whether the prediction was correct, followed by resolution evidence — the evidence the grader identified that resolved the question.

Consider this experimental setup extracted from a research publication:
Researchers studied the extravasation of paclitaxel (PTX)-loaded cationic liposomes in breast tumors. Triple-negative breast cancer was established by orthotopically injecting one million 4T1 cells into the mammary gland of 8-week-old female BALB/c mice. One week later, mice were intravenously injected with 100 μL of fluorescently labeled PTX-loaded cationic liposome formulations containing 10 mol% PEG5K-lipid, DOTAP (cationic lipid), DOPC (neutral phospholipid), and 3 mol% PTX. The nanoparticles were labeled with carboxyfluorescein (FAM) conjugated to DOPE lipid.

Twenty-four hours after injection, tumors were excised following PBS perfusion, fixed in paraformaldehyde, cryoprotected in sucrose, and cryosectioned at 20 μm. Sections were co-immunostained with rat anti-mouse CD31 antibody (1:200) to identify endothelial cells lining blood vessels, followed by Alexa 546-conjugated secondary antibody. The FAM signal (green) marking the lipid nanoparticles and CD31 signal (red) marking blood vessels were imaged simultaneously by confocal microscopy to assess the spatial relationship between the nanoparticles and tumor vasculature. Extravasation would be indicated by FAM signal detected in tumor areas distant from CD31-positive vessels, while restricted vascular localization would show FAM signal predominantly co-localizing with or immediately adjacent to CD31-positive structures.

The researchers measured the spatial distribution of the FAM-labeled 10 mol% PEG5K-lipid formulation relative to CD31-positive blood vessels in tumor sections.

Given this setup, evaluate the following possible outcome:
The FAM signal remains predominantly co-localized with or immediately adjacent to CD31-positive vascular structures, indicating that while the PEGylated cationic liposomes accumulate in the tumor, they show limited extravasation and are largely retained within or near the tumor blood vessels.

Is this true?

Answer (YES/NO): NO